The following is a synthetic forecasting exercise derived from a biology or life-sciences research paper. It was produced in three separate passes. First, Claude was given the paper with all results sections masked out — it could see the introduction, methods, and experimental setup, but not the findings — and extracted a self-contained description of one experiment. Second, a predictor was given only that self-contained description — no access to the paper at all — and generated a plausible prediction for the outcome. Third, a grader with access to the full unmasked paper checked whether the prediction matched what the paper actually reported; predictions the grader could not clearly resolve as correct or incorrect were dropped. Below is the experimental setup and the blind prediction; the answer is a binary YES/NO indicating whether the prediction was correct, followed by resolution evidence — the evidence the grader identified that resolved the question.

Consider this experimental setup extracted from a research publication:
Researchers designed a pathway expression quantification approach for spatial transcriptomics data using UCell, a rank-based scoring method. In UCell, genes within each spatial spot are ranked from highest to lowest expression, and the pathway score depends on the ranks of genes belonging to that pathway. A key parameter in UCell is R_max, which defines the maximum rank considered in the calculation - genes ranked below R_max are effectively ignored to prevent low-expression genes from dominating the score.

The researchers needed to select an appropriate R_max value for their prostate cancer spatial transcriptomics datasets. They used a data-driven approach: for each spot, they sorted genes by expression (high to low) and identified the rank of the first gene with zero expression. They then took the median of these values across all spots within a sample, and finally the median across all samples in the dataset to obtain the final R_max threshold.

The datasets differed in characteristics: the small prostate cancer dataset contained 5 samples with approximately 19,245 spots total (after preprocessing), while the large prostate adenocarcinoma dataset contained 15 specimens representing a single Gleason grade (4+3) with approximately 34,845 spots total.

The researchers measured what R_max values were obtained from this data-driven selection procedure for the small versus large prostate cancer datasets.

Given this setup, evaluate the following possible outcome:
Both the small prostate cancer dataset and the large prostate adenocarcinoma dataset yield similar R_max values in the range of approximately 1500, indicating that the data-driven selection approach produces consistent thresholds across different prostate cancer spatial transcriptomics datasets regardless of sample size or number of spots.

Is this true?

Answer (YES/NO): NO